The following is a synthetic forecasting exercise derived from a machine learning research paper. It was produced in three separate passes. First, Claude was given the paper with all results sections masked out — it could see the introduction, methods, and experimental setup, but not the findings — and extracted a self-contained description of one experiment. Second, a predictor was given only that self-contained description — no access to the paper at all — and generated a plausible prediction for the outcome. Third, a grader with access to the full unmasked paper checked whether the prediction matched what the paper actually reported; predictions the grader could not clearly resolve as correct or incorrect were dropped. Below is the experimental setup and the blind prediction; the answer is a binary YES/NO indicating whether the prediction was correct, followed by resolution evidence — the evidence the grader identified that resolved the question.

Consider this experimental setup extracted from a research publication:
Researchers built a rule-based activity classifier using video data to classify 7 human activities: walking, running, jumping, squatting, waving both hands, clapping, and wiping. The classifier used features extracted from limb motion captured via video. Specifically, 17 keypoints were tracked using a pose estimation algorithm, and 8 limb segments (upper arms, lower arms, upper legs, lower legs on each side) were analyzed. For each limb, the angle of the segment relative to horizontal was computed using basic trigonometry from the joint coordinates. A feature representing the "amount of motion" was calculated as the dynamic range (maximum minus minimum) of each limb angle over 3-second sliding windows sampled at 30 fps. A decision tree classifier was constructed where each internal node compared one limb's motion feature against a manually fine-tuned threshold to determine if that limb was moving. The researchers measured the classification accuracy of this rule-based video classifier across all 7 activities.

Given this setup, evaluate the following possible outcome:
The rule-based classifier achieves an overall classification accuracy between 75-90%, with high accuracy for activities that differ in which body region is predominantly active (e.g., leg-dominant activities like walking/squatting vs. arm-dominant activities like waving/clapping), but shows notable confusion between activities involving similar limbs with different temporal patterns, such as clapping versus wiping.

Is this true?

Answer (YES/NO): NO